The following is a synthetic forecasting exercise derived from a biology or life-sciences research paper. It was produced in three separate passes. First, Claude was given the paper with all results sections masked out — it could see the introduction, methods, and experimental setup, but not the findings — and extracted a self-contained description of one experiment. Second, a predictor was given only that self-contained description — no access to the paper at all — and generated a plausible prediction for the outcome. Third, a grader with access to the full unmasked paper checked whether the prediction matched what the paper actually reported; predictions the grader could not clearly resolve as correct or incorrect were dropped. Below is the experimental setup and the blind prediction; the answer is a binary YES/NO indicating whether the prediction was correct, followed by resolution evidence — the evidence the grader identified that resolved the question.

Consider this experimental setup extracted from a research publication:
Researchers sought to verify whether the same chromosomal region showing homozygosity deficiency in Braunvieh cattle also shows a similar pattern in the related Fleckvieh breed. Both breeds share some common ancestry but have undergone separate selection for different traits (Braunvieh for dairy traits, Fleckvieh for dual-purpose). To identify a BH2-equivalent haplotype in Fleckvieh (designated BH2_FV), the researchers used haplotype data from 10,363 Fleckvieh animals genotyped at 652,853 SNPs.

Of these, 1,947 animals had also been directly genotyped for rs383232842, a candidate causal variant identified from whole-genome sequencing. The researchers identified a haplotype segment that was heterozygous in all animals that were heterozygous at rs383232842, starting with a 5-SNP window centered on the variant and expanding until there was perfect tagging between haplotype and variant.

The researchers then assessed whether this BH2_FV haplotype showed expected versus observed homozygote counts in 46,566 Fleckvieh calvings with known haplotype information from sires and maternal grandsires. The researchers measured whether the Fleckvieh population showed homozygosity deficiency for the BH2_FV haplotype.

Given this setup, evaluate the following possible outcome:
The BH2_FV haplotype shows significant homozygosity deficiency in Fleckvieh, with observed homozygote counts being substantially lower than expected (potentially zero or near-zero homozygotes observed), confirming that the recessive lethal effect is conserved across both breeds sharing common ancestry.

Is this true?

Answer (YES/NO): NO